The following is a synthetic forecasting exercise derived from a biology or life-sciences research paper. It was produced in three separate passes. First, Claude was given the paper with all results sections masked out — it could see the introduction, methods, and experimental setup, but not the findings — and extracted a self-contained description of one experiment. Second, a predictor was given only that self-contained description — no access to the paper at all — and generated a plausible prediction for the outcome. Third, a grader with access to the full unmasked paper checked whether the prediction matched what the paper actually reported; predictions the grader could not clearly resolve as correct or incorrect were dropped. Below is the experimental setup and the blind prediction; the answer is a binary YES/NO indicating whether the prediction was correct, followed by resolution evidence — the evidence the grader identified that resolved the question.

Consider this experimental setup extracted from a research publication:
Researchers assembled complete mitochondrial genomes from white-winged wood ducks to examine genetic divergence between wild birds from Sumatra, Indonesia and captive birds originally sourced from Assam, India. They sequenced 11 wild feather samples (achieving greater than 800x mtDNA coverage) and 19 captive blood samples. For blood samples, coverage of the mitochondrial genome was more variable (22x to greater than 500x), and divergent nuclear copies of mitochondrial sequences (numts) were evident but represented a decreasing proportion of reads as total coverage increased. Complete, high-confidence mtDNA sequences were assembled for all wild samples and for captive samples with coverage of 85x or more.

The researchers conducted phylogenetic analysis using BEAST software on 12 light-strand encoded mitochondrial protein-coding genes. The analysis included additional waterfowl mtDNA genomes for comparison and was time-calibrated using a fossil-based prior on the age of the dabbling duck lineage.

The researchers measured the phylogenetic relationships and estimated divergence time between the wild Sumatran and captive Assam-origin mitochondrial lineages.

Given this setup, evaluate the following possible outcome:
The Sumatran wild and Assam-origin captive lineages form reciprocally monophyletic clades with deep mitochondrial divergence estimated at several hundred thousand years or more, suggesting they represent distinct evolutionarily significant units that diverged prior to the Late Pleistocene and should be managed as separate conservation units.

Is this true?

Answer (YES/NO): NO